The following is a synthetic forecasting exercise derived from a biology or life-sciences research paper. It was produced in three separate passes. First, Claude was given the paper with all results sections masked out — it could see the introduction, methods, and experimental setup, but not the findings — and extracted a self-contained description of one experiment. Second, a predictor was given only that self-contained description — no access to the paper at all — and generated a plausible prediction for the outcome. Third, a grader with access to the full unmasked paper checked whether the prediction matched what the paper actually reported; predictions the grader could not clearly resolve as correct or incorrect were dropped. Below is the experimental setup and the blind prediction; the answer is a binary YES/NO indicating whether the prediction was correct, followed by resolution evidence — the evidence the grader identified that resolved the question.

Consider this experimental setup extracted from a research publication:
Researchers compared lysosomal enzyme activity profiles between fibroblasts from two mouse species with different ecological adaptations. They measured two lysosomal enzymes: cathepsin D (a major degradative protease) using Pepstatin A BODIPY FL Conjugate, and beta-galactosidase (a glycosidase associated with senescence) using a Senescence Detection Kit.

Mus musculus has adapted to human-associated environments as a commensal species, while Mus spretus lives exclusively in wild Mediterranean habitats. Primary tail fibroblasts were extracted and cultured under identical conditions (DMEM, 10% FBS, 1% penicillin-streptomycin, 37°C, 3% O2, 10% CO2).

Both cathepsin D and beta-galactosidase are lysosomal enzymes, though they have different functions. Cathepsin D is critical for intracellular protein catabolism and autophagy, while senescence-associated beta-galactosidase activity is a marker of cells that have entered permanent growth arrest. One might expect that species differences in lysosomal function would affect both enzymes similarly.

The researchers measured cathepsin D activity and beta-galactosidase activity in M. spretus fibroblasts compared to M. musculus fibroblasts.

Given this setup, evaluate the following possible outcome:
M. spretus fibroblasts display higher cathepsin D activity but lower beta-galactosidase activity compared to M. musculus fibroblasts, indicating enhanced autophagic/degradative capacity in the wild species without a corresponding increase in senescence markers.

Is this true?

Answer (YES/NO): YES